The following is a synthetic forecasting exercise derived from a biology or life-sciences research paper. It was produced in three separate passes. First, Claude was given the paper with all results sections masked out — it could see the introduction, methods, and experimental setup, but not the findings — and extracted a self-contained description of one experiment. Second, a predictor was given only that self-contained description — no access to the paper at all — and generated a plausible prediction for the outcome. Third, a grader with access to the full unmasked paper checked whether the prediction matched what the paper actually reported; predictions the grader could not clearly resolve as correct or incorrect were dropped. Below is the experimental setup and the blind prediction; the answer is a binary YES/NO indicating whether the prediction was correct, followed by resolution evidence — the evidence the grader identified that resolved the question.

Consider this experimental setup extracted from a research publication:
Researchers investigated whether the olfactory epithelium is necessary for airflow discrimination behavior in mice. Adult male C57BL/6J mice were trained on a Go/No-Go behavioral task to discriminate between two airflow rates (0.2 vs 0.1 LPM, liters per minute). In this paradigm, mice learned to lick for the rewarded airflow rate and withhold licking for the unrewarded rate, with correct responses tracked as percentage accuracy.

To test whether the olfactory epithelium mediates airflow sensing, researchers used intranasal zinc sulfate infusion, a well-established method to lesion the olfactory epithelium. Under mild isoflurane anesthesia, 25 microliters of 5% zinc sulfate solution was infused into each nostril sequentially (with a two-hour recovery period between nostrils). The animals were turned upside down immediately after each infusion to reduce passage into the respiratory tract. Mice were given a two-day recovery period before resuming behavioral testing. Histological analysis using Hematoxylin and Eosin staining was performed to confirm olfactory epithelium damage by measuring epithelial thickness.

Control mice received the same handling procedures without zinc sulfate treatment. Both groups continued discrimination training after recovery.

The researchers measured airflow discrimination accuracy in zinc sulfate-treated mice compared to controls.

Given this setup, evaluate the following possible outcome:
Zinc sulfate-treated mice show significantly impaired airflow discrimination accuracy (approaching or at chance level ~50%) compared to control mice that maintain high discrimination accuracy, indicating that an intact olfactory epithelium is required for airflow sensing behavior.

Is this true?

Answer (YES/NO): YES